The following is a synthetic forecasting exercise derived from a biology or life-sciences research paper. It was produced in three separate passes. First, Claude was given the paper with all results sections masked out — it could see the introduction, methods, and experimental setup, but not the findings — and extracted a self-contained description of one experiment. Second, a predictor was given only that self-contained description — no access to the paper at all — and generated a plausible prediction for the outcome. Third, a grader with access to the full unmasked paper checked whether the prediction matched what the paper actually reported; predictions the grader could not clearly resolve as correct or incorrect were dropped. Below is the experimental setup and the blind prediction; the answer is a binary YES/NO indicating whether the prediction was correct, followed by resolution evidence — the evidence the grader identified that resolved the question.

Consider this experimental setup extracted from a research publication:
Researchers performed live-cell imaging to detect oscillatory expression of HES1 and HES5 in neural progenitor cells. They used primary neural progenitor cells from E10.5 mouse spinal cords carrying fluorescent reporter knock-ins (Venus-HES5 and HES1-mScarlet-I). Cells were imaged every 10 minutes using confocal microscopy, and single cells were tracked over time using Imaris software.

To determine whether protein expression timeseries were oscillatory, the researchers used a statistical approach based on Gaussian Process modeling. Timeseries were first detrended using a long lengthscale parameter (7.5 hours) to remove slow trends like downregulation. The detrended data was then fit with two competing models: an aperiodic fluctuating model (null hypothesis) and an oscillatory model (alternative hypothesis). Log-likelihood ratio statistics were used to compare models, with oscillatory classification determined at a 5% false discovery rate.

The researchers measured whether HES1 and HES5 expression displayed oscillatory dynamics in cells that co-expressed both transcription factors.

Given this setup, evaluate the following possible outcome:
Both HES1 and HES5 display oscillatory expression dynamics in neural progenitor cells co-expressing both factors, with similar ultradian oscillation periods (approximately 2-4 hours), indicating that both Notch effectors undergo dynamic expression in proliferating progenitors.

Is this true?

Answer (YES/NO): YES